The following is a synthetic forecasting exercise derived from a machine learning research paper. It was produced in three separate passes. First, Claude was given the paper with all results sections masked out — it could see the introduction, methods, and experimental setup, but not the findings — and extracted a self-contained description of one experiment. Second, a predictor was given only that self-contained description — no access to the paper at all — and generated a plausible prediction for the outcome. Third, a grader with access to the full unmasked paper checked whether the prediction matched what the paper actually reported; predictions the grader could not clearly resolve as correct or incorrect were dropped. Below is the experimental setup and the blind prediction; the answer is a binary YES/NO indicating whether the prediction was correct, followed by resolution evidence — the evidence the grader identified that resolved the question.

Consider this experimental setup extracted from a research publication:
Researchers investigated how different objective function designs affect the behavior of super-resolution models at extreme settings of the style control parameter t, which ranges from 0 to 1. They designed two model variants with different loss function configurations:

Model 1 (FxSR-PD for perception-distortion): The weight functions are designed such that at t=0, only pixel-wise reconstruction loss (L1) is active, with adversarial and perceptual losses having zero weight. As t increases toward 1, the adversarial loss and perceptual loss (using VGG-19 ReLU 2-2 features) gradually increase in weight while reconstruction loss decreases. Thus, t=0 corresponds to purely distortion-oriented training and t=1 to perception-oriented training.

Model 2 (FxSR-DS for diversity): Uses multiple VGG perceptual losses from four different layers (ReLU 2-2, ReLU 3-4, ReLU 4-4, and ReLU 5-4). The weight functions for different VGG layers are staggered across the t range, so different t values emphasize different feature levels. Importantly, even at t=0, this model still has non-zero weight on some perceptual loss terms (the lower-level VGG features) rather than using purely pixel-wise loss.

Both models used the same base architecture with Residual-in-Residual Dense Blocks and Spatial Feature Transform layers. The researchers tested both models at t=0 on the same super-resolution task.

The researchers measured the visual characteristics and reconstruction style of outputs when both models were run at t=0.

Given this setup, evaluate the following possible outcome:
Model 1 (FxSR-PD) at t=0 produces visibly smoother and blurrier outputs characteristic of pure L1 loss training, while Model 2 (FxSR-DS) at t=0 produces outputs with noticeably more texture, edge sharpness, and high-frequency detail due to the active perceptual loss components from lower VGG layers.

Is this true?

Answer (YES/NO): YES